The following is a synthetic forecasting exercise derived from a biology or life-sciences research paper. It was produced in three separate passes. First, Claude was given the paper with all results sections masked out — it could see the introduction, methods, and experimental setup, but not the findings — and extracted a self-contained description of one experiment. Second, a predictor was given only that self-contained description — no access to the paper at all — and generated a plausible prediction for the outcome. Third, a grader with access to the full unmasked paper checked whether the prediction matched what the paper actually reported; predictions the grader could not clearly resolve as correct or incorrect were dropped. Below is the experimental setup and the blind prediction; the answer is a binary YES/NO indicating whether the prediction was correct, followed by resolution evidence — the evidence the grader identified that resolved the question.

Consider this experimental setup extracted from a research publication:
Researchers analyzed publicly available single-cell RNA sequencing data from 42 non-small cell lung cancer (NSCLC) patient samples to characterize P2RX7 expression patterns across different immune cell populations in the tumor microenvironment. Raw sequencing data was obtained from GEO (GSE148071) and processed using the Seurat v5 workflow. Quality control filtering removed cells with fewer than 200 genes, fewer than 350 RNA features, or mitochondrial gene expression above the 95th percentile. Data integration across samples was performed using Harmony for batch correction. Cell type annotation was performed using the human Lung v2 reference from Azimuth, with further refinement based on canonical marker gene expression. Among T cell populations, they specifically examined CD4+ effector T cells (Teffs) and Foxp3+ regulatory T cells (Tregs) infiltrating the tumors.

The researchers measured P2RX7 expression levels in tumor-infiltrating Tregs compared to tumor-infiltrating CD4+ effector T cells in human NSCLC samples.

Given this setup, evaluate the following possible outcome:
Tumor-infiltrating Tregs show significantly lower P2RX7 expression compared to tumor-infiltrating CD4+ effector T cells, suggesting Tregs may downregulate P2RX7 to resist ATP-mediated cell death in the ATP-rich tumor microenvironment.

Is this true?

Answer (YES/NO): NO